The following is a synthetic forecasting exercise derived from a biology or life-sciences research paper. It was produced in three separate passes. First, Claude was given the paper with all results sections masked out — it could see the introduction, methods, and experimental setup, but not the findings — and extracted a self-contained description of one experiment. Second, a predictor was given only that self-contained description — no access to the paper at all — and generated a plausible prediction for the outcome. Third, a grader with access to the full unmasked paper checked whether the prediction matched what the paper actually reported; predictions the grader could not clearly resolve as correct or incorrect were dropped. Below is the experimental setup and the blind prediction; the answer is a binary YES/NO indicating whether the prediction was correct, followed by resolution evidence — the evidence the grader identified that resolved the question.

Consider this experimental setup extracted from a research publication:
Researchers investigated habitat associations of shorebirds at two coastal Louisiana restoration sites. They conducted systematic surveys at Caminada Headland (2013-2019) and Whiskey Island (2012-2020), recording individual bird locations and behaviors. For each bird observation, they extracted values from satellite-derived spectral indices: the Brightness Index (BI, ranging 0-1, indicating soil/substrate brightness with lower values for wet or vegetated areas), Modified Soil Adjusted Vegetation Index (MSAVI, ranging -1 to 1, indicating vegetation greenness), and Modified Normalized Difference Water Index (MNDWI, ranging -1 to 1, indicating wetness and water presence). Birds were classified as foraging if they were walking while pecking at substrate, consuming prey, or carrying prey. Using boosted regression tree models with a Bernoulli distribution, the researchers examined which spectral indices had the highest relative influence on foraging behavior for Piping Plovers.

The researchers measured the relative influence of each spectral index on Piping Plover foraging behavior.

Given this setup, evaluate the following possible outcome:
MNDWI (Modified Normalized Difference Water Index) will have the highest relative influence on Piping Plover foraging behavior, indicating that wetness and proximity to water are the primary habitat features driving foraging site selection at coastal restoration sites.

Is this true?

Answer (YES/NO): NO